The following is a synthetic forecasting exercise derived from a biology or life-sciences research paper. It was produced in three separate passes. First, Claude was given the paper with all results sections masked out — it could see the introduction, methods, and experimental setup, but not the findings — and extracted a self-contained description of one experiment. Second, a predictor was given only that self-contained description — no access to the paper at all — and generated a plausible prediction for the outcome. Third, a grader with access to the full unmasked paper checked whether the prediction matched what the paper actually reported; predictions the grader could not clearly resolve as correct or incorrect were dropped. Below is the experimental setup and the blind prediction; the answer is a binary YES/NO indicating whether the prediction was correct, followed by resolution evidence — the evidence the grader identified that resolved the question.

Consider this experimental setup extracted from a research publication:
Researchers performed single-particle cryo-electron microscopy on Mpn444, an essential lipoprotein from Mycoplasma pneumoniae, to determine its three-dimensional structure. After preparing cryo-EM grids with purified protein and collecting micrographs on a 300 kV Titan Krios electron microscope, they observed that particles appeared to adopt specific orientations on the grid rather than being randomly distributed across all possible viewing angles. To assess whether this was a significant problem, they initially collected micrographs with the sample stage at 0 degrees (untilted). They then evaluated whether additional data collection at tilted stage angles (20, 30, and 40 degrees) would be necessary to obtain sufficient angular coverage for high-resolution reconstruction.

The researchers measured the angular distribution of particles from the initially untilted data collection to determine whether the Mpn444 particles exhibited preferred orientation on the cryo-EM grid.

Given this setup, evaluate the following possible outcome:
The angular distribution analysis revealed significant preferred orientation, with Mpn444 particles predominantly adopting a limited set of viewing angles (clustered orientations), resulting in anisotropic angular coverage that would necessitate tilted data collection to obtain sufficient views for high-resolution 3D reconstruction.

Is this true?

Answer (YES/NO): YES